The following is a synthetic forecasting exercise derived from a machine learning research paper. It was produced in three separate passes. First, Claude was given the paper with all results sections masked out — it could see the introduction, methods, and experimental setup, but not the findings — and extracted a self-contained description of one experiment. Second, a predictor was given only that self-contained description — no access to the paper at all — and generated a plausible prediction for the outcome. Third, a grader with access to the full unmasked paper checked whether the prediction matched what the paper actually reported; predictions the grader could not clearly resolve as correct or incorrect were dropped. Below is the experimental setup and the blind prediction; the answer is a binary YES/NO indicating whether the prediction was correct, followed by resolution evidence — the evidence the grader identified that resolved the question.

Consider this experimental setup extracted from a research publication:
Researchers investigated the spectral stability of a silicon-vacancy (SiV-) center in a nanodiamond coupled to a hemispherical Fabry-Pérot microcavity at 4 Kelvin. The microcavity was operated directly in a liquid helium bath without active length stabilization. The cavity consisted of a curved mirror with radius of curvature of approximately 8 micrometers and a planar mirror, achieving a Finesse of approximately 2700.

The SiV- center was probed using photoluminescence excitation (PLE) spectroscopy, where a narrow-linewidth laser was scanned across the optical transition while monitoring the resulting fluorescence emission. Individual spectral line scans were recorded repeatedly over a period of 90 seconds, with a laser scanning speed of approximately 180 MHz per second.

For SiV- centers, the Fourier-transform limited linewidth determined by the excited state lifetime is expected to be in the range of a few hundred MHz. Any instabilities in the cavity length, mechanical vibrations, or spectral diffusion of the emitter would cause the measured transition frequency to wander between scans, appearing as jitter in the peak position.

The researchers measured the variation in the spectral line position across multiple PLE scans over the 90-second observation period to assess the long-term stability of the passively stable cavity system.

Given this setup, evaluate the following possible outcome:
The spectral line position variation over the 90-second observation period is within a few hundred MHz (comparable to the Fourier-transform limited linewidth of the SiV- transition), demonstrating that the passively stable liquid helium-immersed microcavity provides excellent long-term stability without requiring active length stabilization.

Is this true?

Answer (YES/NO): NO